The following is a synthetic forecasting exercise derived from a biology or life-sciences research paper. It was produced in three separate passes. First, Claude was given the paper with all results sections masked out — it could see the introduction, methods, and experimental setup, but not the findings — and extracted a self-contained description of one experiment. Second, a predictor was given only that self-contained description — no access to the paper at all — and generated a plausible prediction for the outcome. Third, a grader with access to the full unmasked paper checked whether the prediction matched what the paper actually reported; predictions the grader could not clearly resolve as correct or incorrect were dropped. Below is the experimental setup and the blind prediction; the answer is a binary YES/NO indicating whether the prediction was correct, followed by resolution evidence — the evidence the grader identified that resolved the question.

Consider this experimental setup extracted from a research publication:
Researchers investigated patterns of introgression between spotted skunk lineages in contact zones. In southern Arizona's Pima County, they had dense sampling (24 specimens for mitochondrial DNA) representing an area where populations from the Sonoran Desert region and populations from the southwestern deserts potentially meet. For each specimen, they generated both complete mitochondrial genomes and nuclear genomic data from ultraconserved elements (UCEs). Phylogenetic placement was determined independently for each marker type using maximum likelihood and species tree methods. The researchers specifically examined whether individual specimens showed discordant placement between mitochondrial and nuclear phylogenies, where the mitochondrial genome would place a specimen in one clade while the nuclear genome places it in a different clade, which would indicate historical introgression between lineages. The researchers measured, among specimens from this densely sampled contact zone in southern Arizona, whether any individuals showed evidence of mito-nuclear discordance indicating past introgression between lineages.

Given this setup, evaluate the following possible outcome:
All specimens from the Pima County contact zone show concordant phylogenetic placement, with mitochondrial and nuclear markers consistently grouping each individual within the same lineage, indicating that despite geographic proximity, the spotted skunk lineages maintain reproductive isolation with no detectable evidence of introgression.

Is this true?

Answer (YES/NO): NO